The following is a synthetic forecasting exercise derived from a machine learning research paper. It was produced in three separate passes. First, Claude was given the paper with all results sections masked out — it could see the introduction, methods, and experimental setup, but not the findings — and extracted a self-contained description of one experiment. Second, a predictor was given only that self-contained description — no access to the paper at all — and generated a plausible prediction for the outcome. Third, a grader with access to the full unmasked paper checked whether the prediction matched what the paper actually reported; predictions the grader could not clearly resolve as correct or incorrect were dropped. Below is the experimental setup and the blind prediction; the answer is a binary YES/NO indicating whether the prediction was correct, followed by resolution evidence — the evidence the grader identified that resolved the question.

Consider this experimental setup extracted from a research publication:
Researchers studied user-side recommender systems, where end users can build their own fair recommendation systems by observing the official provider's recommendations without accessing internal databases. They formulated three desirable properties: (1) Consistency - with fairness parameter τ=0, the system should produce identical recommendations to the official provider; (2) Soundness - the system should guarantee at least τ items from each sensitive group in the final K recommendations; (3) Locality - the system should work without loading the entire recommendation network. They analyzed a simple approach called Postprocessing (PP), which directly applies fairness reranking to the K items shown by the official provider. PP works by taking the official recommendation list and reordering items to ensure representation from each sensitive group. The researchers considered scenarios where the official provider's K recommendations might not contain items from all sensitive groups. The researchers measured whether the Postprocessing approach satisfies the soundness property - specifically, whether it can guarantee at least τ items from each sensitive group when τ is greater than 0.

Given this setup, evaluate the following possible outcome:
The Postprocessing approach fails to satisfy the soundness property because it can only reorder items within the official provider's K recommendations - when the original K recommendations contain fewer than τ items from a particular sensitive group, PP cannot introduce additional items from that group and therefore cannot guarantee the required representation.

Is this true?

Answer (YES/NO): YES